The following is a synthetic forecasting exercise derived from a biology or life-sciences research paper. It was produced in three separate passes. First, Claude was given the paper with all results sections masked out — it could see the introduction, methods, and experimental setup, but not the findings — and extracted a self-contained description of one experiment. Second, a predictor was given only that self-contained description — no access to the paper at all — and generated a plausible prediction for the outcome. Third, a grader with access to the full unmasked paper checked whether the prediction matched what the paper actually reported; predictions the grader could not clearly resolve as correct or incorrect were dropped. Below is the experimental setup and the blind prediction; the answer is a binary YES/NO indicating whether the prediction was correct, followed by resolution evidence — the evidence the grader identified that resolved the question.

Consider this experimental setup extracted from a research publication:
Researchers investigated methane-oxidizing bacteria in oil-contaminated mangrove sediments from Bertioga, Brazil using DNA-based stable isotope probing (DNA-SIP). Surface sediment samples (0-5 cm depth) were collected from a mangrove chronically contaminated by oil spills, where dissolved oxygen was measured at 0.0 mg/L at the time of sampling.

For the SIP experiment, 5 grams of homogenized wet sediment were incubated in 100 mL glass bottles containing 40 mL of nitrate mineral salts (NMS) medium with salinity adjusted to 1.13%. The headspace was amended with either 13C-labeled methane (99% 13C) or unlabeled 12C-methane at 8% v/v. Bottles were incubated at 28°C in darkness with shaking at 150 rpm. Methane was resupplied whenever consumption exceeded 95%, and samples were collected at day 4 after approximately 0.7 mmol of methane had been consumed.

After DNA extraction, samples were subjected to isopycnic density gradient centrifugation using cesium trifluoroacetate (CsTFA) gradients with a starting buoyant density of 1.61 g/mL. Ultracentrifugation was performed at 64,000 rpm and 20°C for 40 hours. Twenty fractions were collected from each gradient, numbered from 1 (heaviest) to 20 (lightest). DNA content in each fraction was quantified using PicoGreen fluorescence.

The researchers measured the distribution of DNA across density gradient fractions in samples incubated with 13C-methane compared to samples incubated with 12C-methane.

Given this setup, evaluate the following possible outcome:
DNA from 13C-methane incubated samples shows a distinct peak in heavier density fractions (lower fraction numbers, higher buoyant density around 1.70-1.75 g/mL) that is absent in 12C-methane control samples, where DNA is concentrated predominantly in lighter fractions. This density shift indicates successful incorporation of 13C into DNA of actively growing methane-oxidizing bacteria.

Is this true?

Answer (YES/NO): NO